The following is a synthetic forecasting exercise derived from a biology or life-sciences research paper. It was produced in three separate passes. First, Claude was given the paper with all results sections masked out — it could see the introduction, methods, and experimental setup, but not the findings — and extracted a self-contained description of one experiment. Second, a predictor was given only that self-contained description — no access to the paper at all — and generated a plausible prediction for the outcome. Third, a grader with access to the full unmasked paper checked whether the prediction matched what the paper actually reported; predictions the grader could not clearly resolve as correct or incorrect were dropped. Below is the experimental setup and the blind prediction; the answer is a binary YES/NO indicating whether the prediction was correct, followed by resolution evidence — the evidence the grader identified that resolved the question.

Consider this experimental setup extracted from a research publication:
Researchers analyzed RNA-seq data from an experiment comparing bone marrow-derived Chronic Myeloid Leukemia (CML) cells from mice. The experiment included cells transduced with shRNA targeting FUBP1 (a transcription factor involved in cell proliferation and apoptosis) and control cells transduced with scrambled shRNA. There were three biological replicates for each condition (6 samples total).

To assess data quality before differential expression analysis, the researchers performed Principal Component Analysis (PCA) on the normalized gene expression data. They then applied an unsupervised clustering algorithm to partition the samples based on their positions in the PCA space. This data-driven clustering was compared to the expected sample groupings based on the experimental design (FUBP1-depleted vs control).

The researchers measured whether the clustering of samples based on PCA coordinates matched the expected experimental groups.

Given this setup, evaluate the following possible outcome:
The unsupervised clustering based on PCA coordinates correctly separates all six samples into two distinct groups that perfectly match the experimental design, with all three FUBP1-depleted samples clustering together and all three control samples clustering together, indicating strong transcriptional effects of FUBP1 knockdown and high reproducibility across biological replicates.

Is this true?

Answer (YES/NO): NO